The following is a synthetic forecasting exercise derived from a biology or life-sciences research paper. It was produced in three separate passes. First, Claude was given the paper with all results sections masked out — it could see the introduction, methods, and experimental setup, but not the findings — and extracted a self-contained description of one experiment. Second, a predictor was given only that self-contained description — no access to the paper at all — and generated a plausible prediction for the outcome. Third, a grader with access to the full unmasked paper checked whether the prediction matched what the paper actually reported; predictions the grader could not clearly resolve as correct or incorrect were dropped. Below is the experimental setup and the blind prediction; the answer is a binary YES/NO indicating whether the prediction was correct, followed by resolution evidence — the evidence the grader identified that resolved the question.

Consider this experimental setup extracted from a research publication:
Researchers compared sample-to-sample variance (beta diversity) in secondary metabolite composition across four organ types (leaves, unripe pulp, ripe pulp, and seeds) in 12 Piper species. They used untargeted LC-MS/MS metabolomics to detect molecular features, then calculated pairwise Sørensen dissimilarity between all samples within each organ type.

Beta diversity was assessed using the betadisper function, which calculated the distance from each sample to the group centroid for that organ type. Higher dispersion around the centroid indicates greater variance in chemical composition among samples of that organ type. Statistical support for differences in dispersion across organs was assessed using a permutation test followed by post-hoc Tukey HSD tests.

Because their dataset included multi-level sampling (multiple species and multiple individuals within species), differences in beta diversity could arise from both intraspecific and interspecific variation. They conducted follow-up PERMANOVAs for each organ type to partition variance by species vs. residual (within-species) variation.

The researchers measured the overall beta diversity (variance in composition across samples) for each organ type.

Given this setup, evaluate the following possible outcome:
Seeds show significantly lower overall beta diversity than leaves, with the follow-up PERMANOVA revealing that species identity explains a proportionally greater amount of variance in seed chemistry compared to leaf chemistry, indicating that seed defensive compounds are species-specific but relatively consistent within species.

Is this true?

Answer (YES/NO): NO